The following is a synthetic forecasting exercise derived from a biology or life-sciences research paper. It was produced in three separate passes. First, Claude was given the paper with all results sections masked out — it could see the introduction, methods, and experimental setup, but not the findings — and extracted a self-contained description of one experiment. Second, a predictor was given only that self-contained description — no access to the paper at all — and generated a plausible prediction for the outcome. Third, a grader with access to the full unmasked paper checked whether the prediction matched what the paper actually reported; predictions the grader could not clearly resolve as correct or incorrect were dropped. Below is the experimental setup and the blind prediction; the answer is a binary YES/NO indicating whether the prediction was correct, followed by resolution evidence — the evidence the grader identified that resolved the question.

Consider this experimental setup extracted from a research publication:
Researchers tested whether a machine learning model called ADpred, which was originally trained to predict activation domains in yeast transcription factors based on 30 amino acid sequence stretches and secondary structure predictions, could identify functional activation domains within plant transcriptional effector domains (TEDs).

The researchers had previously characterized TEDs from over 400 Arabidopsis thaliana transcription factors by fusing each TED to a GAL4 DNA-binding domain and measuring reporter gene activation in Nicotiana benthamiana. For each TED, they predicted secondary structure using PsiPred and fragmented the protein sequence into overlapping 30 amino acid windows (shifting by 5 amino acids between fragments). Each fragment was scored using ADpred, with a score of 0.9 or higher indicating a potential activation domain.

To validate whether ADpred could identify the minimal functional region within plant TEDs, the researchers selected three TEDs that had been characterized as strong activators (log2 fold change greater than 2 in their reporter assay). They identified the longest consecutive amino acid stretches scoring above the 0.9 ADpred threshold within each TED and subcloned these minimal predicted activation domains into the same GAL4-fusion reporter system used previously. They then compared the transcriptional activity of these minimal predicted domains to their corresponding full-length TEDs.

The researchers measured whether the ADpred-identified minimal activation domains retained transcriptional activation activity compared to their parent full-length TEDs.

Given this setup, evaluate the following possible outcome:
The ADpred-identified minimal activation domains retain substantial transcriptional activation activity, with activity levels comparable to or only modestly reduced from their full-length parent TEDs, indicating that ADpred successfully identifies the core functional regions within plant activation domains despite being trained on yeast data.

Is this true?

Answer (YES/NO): NO